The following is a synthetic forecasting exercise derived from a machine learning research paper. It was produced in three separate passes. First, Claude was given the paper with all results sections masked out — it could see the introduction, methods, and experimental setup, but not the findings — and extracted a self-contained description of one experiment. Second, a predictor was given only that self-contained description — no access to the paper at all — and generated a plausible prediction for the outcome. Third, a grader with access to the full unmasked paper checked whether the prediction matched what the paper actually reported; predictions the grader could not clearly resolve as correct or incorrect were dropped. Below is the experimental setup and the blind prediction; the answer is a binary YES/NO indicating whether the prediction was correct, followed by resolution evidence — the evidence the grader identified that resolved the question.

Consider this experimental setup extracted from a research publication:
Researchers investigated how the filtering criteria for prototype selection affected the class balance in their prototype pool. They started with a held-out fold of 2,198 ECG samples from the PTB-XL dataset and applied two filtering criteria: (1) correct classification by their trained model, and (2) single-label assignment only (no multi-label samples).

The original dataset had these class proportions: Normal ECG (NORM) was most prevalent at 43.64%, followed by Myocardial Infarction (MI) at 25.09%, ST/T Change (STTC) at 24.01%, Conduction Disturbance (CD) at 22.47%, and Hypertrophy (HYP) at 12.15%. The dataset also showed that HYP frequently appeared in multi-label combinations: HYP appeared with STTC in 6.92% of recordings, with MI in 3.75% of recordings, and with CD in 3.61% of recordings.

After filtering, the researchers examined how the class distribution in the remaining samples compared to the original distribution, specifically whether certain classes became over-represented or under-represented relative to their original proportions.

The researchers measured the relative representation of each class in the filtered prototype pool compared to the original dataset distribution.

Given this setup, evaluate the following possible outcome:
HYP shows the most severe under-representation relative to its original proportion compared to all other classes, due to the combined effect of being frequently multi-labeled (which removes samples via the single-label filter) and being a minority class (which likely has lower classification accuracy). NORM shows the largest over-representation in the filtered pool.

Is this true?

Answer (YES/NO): NO